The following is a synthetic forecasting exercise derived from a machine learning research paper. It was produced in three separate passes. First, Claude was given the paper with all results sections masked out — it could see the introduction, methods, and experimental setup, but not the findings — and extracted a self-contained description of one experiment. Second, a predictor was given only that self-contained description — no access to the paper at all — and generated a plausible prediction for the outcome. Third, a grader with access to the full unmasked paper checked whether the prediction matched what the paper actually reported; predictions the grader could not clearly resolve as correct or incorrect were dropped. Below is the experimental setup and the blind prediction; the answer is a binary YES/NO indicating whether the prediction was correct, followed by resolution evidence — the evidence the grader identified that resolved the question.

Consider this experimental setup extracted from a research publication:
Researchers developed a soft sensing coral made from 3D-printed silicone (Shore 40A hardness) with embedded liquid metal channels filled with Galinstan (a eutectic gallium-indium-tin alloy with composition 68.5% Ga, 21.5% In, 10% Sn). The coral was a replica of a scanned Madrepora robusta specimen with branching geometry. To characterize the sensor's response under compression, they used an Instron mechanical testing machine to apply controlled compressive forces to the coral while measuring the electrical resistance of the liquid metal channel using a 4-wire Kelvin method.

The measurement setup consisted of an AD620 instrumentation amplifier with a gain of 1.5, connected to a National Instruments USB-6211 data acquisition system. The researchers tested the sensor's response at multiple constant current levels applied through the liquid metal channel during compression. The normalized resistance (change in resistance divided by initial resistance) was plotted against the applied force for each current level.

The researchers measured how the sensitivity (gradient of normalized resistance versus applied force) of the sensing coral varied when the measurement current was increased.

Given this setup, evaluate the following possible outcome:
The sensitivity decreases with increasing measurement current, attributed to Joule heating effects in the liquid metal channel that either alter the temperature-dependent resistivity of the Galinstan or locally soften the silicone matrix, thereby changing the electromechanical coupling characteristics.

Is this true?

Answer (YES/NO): NO